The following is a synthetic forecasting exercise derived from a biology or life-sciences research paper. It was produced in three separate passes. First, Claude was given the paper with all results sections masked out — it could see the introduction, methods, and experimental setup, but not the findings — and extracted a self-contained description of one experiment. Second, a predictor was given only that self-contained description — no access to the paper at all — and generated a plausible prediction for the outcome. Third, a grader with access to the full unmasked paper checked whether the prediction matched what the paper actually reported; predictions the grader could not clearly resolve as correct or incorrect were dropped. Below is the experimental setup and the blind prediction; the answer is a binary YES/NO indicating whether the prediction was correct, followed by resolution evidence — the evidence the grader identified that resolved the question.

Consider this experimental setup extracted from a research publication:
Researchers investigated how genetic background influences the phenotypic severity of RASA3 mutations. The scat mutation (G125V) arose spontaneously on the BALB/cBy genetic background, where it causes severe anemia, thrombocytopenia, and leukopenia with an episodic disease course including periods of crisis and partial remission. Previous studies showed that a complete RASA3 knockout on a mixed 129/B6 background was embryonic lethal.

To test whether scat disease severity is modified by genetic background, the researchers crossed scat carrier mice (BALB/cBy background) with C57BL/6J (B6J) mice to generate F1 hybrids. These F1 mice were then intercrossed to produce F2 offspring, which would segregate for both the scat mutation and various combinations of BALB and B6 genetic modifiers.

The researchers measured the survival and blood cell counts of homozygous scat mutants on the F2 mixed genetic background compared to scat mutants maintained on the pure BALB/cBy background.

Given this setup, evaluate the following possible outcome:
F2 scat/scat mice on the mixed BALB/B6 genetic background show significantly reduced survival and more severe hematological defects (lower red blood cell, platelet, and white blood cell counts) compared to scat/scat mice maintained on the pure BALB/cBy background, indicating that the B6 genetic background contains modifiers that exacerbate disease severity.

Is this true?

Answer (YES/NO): YES